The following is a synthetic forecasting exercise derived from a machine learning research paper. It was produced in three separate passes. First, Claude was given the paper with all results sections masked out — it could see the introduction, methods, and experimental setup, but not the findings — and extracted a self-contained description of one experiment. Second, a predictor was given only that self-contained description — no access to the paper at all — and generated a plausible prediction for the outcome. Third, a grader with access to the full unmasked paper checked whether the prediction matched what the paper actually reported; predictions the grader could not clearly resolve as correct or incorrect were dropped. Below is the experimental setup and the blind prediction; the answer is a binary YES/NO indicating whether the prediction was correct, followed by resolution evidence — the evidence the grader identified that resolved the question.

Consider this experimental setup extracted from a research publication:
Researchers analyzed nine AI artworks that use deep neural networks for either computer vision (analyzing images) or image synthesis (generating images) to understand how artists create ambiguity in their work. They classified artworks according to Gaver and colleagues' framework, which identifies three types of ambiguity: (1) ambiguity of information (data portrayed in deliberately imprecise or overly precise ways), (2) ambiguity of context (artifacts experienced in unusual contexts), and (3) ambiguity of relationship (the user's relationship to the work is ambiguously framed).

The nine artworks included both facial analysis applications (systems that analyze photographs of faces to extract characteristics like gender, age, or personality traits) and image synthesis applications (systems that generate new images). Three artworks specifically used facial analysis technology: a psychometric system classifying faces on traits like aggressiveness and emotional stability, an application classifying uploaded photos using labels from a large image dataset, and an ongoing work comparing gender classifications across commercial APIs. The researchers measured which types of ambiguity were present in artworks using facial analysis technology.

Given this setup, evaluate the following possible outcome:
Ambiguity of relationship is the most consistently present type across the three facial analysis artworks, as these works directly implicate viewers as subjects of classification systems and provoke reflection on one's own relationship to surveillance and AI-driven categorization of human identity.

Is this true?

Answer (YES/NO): NO